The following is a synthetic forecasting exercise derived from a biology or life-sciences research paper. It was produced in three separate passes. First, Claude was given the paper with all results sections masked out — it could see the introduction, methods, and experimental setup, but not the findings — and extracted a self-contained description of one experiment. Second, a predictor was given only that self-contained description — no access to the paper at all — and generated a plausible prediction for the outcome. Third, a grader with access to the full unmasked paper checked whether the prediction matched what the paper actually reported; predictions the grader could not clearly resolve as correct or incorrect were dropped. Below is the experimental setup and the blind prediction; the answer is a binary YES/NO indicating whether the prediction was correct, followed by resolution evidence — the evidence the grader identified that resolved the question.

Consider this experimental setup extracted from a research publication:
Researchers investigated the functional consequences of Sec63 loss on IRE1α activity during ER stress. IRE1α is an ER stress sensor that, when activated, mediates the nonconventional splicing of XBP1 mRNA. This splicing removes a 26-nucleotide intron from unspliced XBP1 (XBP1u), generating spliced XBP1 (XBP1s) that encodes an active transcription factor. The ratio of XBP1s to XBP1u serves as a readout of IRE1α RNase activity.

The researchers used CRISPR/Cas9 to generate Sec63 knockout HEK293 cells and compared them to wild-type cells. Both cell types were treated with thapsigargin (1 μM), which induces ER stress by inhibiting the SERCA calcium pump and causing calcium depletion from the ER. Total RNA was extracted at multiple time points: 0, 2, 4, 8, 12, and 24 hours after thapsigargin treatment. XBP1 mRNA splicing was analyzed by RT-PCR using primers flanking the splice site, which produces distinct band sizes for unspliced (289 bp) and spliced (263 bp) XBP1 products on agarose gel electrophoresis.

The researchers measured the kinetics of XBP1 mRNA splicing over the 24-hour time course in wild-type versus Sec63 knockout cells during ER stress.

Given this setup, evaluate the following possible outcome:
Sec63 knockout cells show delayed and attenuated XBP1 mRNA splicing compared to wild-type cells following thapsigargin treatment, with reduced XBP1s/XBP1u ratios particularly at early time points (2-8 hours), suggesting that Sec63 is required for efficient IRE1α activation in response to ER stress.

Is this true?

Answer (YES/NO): NO